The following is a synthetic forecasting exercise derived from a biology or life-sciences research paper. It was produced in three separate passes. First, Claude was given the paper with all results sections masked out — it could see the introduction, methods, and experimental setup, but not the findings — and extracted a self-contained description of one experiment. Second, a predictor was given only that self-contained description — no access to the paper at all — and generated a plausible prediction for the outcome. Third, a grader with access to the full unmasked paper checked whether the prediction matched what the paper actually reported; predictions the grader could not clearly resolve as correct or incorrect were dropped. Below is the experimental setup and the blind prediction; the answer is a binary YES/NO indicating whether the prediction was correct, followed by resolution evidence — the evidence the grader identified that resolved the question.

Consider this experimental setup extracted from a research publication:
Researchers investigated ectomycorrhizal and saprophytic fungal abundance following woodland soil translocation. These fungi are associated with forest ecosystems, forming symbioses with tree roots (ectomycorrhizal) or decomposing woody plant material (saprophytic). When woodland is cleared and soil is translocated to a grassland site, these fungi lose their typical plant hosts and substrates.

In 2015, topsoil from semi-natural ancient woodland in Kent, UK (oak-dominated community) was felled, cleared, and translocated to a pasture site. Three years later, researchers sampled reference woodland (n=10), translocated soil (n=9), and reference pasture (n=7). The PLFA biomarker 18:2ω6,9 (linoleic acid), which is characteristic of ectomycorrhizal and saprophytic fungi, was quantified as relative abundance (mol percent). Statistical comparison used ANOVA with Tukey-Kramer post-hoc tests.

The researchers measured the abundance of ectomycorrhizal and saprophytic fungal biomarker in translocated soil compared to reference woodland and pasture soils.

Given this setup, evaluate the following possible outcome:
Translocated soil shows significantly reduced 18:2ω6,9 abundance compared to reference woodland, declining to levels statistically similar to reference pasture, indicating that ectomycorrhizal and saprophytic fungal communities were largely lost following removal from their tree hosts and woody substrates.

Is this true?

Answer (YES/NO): NO